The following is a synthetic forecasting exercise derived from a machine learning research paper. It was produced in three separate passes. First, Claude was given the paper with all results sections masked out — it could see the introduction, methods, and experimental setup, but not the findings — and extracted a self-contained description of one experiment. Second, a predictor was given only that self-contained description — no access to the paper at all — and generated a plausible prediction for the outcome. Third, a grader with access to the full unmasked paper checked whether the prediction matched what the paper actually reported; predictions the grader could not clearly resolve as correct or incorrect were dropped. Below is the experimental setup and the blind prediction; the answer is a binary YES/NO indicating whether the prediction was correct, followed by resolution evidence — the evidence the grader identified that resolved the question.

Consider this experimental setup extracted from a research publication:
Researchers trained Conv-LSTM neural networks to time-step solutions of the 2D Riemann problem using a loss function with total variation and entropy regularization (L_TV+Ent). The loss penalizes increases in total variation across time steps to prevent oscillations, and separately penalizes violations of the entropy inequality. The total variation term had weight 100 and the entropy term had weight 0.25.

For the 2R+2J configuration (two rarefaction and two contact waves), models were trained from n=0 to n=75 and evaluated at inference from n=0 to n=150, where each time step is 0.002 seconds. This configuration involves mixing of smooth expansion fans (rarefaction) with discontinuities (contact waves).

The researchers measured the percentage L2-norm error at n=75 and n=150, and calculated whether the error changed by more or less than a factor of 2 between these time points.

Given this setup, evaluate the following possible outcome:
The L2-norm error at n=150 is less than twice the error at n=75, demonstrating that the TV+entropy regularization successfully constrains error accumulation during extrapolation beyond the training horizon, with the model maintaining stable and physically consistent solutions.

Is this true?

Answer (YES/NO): NO